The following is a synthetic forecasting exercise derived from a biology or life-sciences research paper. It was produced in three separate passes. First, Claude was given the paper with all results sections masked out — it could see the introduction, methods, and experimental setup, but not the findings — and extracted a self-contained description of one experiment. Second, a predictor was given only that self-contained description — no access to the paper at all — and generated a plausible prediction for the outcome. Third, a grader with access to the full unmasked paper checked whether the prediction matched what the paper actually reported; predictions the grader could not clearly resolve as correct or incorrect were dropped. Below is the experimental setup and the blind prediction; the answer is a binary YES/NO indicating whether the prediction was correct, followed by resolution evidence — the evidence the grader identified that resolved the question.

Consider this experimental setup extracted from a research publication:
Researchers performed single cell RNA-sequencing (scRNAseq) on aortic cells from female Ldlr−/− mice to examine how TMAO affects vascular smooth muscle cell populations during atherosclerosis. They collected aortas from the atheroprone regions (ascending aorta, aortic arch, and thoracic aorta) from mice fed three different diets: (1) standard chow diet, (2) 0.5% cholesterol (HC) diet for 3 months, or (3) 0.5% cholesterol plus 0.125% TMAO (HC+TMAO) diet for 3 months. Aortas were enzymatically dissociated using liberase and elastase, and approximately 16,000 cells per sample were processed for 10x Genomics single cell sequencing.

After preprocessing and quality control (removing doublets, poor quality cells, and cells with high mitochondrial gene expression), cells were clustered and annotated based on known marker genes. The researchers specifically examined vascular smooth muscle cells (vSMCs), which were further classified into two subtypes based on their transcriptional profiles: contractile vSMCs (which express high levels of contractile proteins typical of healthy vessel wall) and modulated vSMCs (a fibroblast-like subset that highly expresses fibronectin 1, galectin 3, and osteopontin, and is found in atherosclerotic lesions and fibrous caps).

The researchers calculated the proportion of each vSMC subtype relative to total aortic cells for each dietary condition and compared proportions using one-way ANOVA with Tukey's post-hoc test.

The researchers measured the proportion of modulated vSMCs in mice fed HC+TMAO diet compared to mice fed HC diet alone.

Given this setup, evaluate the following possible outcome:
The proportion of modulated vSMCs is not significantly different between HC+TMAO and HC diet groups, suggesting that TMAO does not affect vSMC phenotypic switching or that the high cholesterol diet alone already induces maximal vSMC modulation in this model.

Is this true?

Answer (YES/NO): YES